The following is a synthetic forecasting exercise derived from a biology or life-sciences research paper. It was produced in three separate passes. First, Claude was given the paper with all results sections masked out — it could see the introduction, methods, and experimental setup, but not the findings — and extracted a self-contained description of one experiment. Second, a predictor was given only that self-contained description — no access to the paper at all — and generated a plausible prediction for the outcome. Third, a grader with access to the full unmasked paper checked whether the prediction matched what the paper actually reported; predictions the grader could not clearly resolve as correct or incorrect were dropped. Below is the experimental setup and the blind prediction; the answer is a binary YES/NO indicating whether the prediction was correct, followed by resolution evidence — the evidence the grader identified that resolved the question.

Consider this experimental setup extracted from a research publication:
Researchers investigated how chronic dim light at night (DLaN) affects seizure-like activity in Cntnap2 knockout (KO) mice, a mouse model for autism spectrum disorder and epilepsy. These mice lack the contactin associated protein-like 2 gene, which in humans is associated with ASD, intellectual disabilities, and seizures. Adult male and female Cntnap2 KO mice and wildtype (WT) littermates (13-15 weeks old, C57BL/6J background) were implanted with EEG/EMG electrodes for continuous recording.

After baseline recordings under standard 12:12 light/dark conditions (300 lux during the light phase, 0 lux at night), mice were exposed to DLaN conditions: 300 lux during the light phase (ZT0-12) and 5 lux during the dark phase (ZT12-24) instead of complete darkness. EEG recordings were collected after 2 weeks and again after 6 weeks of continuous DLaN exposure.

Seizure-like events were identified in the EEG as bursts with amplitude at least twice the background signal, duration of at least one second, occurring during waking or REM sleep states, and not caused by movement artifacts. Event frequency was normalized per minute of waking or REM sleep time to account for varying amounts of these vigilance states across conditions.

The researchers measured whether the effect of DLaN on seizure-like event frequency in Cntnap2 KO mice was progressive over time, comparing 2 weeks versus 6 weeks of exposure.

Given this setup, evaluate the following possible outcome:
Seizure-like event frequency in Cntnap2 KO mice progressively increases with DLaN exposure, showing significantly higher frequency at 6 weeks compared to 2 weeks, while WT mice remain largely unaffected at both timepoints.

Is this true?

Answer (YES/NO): NO